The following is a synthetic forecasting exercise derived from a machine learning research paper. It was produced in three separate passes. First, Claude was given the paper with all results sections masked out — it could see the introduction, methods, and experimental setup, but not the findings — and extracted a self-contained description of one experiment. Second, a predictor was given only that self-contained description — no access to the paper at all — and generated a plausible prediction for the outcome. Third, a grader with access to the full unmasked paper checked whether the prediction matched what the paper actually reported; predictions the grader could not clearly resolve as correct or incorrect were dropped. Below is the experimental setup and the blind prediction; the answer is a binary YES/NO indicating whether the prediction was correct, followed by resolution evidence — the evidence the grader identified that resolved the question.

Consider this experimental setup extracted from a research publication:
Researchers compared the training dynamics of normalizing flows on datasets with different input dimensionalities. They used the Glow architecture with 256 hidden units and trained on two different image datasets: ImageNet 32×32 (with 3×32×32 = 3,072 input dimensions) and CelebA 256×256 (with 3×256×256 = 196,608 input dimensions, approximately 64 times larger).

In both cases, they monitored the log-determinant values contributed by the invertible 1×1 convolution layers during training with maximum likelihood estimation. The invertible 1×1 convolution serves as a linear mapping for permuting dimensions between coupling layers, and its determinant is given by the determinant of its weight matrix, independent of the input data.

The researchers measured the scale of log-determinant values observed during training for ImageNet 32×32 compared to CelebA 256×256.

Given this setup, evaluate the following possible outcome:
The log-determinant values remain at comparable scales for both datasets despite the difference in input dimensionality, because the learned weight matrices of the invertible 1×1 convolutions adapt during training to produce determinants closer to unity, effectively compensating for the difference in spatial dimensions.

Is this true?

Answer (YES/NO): NO